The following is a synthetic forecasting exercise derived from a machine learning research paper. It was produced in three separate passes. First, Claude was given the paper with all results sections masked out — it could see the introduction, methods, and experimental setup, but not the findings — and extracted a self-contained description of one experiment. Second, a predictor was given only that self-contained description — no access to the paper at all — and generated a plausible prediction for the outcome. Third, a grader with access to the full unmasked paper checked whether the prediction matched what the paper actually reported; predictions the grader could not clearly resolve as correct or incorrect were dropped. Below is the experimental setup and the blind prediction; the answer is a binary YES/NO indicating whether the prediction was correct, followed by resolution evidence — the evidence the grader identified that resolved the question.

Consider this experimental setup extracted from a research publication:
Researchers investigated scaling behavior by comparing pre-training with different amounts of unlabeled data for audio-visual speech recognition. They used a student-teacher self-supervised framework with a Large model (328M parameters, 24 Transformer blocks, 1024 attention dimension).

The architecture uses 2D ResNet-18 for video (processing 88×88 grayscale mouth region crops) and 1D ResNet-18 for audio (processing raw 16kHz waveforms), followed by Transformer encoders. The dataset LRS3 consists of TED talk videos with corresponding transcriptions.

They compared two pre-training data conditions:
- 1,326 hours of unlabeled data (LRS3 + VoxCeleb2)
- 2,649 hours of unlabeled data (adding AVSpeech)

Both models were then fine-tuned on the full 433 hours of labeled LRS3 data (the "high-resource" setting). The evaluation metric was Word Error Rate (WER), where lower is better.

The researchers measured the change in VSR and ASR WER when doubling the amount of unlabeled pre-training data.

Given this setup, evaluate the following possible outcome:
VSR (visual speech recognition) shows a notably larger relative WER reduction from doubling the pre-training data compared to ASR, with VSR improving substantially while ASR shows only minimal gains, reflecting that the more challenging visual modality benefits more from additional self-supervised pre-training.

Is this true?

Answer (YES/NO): YES